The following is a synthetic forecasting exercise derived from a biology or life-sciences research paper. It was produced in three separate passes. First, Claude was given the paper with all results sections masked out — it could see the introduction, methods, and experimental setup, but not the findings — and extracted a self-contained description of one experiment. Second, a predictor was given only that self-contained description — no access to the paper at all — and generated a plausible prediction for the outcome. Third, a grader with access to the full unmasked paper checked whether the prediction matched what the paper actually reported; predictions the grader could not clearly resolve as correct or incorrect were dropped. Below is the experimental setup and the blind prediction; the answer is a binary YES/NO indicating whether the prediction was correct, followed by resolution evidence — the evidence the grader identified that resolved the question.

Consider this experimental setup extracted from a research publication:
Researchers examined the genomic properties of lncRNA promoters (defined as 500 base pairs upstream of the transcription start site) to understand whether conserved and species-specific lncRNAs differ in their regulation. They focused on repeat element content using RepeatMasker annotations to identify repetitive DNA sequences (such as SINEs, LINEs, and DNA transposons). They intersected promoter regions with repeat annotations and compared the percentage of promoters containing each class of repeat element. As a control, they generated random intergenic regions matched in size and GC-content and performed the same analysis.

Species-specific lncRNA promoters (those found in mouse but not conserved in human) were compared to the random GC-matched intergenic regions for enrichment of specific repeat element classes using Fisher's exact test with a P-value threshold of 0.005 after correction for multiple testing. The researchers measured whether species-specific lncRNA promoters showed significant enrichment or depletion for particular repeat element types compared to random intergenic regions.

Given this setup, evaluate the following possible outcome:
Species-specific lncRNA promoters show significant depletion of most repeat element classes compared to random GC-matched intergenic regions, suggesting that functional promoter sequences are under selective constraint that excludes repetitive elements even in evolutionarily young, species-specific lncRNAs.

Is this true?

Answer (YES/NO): NO